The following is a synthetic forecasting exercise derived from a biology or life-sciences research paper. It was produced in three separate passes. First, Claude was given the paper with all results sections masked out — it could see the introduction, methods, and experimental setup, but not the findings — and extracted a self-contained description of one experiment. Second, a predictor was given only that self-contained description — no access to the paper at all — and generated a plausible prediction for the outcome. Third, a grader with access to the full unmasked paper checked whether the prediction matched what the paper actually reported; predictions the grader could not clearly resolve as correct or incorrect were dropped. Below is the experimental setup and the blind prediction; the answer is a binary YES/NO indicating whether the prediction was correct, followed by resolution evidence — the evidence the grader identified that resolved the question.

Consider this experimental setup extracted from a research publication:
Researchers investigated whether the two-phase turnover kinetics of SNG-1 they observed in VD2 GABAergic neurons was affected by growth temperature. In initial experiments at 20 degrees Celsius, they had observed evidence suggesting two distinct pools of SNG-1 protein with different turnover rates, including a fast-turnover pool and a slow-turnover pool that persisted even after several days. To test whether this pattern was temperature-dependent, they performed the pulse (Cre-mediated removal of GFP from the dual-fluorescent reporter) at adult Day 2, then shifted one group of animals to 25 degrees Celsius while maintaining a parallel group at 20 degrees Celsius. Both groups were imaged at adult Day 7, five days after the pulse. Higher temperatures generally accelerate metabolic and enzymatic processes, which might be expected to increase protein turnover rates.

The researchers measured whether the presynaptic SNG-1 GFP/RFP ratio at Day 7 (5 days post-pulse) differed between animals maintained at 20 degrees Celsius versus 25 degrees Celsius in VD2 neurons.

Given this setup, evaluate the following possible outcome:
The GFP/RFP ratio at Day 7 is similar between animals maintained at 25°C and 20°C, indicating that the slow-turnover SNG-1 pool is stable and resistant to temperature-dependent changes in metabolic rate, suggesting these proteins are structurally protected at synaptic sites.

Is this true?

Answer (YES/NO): YES